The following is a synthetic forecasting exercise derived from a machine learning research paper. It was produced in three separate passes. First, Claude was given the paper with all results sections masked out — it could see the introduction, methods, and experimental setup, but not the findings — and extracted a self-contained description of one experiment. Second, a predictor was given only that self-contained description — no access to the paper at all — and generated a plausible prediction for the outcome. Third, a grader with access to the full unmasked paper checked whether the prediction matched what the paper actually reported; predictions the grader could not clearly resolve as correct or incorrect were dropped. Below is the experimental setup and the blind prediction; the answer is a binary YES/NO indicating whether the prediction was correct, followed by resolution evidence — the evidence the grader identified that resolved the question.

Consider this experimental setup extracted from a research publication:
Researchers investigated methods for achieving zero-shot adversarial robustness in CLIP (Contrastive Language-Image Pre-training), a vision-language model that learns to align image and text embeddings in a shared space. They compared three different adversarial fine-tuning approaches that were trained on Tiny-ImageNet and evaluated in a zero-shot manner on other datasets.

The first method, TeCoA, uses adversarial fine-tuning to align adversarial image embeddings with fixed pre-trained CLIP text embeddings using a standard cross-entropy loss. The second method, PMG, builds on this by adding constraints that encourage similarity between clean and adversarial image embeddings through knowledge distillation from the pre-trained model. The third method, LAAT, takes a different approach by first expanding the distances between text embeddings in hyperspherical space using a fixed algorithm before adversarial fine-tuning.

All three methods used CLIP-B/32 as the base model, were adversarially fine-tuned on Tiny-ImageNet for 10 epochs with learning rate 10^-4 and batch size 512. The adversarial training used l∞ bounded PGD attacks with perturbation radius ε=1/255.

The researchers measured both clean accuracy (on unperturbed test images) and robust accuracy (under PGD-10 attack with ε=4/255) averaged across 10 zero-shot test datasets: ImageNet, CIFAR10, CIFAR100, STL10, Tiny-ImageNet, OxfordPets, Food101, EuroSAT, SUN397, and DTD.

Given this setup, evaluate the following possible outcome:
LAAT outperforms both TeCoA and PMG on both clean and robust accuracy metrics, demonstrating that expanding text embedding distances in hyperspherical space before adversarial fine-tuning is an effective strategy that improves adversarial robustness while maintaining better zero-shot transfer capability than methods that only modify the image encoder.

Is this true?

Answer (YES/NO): NO